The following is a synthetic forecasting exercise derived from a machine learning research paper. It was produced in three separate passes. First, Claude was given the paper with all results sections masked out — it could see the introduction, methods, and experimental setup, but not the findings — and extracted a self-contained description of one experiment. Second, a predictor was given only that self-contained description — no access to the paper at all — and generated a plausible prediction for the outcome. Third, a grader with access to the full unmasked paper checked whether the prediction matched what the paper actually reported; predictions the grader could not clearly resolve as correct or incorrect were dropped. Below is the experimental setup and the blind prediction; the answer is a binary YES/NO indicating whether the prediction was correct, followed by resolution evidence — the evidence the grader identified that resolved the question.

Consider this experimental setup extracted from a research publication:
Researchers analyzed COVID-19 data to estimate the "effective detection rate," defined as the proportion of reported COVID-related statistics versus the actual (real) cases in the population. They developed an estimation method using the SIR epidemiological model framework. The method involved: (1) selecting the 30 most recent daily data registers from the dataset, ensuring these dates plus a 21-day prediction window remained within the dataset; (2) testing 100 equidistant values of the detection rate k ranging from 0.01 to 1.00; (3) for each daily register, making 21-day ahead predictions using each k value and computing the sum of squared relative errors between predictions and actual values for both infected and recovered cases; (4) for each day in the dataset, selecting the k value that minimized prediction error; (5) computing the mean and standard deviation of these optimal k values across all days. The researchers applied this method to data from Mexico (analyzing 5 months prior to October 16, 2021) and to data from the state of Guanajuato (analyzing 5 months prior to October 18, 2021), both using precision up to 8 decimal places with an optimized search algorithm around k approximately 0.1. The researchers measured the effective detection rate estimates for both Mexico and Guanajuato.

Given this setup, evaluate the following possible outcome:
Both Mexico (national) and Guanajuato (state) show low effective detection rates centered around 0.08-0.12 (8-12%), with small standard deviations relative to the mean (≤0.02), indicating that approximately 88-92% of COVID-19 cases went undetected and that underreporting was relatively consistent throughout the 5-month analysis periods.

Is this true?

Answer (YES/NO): NO